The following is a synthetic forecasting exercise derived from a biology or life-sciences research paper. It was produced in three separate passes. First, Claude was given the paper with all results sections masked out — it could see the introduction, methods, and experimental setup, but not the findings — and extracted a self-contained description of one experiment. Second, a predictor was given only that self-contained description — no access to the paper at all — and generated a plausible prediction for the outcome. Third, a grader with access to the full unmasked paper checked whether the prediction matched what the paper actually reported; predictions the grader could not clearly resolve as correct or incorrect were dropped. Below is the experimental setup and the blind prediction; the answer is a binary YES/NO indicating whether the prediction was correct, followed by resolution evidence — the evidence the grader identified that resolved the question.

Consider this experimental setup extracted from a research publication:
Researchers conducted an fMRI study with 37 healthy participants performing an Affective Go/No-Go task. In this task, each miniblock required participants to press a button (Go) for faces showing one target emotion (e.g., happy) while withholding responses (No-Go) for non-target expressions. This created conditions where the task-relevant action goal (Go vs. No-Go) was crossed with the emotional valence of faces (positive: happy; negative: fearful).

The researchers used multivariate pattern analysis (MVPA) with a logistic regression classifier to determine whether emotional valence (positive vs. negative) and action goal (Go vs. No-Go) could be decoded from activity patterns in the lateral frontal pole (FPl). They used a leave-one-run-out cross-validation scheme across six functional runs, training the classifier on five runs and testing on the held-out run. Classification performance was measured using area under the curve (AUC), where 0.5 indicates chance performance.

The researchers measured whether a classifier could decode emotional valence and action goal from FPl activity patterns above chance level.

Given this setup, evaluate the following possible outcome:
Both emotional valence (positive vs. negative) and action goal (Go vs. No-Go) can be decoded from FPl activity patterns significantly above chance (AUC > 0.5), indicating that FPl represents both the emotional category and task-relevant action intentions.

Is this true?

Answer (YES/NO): YES